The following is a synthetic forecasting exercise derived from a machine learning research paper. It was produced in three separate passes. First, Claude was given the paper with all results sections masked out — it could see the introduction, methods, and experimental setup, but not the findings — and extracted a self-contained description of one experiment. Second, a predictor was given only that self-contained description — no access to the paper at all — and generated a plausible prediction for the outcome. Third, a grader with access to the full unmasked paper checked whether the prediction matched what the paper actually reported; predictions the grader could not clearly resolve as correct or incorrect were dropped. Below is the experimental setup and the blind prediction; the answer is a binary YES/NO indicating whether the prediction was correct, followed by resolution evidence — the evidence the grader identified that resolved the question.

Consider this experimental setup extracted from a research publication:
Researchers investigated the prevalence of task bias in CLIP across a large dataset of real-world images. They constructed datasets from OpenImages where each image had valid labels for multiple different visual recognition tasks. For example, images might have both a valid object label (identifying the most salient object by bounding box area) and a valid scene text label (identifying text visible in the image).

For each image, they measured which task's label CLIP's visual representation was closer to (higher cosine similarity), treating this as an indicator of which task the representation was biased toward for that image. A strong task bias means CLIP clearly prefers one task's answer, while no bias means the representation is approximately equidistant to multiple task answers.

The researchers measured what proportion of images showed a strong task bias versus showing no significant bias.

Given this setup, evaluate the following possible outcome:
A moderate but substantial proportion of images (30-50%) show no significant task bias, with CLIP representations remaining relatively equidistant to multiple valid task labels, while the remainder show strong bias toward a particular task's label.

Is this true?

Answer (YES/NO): NO